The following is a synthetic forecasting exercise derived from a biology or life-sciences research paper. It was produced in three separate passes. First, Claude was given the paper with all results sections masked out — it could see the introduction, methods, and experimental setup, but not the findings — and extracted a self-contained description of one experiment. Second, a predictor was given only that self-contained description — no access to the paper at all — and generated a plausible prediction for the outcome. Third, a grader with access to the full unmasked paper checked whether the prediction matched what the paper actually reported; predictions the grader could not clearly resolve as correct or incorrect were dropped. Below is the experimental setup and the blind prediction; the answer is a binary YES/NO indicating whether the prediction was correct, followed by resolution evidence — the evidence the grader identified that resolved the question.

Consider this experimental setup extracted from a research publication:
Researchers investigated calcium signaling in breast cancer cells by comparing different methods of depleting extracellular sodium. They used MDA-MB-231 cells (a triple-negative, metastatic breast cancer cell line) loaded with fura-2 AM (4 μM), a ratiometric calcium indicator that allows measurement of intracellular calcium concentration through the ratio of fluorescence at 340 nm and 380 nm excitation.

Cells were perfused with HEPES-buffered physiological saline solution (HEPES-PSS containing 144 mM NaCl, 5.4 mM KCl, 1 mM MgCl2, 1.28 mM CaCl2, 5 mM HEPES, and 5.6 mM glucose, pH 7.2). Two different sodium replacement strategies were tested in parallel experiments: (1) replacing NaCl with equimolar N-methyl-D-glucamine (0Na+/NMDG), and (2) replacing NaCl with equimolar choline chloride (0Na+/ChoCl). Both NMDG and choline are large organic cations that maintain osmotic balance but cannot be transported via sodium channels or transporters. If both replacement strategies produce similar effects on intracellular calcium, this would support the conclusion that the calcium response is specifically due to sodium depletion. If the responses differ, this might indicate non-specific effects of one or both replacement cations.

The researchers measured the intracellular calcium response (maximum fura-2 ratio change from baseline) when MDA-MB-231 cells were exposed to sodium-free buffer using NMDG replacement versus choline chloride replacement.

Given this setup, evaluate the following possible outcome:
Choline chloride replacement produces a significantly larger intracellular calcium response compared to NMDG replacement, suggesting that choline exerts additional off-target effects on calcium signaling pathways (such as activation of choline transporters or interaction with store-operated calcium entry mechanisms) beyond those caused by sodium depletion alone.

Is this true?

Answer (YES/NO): NO